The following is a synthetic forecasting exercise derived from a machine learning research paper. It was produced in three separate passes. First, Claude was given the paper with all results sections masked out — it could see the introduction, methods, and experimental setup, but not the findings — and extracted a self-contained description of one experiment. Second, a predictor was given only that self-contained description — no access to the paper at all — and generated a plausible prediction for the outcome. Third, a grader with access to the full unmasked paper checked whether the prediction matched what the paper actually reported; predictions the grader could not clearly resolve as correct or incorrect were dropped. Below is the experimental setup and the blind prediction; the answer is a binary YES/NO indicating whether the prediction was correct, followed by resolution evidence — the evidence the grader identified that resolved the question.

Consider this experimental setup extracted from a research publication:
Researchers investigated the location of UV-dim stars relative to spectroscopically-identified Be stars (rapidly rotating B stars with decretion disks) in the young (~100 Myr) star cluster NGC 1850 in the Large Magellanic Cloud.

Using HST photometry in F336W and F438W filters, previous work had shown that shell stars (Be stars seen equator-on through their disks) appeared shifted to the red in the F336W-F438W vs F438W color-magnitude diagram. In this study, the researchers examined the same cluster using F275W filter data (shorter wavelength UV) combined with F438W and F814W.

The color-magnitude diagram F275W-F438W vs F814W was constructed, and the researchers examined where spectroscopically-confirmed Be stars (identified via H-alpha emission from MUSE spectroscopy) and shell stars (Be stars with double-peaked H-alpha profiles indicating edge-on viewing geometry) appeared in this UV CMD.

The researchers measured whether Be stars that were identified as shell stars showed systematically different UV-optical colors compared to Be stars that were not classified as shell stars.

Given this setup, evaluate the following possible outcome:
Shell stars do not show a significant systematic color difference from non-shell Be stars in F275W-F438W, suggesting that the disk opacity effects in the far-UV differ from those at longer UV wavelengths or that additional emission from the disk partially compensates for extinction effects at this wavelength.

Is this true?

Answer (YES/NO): NO